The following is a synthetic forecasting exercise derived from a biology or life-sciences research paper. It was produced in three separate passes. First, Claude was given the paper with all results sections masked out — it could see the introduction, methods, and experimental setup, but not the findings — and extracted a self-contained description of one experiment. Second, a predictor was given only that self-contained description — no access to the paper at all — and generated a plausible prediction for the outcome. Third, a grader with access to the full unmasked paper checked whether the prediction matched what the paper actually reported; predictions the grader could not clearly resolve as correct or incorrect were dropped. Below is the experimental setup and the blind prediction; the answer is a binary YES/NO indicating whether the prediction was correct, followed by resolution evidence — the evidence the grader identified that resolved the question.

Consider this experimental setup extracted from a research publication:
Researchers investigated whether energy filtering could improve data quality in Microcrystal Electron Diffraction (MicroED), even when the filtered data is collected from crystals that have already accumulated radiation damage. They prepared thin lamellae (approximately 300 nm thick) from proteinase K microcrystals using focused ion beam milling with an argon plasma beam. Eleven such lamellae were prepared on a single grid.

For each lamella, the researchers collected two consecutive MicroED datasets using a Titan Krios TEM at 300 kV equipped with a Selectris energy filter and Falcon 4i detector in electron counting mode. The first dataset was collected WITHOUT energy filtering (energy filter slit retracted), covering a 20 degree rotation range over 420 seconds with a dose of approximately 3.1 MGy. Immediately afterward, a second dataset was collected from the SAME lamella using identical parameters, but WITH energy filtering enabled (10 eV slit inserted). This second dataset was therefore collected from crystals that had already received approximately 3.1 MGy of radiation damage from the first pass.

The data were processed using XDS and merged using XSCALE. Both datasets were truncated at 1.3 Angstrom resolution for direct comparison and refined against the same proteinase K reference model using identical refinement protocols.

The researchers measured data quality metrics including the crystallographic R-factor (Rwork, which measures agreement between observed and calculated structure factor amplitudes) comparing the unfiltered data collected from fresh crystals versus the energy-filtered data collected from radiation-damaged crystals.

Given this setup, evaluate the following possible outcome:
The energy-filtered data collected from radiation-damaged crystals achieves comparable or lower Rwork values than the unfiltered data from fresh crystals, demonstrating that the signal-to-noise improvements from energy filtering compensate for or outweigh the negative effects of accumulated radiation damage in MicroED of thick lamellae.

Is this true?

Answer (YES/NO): YES